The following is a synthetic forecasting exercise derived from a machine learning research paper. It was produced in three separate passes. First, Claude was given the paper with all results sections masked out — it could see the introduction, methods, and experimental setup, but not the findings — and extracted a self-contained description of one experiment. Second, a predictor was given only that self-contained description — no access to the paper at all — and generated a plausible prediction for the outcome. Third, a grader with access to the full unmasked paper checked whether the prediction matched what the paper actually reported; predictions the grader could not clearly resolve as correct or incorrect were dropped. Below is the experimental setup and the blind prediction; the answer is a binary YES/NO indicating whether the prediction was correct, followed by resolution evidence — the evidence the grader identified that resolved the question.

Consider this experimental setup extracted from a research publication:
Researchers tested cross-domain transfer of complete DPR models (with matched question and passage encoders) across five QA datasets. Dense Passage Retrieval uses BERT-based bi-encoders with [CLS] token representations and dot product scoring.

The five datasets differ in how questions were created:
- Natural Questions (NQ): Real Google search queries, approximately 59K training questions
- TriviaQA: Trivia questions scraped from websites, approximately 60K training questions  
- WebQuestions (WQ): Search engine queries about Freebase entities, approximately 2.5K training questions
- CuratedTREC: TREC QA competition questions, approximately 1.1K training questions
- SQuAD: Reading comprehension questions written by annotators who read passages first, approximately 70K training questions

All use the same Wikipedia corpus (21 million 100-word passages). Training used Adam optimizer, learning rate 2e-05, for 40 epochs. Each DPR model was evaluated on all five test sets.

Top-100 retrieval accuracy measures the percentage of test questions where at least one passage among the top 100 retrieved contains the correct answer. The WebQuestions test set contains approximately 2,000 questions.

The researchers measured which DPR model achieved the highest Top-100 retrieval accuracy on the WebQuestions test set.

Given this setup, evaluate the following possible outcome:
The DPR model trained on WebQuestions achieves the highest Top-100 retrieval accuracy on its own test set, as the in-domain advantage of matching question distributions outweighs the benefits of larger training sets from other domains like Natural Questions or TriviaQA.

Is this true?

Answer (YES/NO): NO